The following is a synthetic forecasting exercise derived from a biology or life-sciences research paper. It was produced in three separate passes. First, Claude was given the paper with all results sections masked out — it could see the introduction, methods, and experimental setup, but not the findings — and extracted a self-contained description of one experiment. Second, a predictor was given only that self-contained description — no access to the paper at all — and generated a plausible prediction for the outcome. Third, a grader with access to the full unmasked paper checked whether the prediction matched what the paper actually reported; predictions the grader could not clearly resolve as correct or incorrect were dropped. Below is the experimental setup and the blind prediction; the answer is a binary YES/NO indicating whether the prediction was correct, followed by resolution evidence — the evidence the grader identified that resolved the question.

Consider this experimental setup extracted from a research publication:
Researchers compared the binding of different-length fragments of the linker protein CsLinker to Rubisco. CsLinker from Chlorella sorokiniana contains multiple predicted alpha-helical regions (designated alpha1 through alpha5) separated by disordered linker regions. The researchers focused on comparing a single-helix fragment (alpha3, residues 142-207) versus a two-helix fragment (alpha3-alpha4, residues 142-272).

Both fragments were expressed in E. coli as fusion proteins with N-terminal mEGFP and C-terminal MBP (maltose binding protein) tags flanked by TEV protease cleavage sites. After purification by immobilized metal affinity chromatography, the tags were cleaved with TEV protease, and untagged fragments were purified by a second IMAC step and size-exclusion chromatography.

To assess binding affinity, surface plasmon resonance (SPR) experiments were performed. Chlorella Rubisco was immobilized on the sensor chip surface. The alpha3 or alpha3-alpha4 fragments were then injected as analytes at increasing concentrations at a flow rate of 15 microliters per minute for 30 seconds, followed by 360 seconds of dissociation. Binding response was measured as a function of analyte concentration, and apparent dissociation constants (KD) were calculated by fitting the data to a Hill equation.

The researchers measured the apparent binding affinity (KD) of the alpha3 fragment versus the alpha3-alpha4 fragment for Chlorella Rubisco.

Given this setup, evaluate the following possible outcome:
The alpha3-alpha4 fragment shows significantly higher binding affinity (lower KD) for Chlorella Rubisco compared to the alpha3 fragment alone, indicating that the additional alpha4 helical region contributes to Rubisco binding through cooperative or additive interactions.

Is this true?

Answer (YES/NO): YES